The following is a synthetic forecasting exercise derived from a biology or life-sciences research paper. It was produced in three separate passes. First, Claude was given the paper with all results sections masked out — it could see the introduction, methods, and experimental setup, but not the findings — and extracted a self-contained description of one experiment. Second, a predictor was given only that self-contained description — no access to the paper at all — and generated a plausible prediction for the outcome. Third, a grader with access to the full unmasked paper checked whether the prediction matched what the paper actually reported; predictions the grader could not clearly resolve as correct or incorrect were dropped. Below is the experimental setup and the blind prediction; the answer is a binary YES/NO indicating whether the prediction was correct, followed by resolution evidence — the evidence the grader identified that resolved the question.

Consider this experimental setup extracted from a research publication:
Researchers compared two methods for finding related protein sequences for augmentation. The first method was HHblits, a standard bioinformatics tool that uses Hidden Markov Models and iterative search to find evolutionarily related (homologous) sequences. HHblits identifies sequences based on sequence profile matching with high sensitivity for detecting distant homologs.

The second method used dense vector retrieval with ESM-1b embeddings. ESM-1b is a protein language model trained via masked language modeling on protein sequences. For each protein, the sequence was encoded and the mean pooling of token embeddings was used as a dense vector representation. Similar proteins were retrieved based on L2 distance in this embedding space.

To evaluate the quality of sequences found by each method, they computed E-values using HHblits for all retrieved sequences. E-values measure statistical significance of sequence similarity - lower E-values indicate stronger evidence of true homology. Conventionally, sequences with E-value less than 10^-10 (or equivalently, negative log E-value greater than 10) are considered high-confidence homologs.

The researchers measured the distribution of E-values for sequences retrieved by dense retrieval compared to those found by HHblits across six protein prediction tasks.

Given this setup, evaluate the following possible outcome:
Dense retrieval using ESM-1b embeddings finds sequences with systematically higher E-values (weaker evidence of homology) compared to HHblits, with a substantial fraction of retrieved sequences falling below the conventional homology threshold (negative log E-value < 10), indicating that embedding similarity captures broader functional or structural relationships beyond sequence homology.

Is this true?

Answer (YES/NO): NO